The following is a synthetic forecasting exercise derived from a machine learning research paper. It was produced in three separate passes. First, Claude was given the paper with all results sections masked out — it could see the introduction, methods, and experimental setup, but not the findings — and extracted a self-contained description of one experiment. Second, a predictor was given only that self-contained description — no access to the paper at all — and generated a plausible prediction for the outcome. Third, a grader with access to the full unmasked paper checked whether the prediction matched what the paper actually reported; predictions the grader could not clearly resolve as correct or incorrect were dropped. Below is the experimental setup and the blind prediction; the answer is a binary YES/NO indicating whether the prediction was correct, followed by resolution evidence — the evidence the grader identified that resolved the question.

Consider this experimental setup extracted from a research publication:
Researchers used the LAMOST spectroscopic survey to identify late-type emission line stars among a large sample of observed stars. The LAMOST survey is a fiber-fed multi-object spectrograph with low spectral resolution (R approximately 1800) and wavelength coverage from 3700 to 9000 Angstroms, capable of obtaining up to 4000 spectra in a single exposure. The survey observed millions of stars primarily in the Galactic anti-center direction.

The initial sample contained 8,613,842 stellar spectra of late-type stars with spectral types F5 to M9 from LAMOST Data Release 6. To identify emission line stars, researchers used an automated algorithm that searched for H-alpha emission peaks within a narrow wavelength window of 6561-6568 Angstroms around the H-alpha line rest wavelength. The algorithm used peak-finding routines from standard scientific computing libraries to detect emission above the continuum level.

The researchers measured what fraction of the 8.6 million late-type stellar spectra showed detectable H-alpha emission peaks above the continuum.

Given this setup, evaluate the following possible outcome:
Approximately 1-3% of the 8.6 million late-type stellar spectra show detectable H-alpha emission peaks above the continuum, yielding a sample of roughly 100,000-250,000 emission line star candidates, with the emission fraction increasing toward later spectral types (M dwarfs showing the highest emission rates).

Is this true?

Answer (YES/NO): NO